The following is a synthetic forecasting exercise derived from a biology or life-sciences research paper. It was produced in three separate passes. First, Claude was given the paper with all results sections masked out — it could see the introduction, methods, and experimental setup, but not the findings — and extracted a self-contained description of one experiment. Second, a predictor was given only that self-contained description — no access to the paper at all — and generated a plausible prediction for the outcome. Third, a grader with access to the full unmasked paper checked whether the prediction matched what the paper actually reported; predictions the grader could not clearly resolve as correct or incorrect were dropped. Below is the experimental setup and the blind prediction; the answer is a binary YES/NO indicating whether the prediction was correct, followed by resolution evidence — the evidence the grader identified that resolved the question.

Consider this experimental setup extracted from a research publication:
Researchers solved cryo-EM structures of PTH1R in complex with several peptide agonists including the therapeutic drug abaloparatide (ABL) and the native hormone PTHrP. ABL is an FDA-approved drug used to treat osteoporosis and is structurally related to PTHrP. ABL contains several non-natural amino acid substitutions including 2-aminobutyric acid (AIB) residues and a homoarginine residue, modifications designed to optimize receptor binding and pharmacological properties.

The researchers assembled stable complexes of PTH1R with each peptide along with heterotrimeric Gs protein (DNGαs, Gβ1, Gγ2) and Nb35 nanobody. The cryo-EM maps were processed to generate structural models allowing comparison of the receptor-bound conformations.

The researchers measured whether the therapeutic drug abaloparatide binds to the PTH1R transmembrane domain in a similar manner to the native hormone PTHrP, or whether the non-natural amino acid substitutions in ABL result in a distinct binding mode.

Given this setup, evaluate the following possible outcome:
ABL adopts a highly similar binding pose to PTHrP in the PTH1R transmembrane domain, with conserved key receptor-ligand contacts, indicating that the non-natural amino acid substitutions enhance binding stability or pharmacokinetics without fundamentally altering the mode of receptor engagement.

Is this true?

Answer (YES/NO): YES